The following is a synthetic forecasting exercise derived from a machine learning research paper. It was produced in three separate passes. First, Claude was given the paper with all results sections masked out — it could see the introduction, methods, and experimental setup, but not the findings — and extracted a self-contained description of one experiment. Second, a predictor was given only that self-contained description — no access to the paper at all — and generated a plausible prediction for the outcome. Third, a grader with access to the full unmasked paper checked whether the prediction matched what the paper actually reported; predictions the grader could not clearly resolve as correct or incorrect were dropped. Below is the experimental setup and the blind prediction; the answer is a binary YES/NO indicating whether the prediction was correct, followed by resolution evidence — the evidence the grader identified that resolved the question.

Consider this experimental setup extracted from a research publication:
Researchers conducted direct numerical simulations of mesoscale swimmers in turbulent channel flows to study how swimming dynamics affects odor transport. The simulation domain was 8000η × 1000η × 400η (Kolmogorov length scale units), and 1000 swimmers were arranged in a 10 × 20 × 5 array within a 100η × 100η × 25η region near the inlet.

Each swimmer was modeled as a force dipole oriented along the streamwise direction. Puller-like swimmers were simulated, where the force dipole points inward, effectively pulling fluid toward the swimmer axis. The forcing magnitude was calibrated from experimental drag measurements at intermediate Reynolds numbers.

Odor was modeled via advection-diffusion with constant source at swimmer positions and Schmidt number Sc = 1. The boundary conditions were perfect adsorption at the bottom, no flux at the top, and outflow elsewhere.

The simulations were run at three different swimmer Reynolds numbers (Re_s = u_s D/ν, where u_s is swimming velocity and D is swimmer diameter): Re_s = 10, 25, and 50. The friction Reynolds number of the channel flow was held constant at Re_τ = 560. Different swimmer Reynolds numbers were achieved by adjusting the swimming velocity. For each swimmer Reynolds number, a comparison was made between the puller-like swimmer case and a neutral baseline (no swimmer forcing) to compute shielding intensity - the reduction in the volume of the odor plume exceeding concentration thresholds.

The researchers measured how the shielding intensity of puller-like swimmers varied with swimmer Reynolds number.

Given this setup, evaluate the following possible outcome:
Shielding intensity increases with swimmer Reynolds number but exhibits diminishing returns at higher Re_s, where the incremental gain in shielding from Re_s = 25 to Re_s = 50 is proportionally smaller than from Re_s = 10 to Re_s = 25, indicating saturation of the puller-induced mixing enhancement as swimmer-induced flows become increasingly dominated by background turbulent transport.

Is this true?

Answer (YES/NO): NO